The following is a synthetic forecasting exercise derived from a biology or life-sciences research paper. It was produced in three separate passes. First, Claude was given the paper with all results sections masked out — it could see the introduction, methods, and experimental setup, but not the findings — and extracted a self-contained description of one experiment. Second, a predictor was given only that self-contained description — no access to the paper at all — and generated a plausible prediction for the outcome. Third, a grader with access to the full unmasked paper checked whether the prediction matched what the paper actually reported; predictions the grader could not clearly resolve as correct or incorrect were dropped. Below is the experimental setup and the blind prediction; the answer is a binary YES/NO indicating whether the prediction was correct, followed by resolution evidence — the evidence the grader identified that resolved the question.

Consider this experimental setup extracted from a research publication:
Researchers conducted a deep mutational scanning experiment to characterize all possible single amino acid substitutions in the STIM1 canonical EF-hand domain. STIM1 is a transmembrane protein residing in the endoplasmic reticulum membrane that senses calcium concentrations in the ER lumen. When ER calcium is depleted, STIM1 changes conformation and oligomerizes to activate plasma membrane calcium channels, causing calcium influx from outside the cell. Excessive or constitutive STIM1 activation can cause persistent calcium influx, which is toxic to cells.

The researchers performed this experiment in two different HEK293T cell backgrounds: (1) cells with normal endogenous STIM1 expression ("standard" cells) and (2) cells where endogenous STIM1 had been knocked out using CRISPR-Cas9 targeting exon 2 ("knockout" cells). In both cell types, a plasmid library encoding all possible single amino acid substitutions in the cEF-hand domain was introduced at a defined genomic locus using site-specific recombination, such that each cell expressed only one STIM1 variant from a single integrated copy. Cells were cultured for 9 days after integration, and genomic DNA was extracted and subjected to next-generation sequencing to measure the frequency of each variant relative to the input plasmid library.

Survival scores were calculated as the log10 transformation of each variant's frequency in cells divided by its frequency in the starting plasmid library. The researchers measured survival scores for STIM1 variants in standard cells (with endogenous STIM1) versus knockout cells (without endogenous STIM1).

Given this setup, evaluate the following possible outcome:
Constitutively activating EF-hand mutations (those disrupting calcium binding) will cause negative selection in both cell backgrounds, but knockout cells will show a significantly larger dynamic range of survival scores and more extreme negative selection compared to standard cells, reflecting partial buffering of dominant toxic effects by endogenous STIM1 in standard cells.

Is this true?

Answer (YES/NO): NO